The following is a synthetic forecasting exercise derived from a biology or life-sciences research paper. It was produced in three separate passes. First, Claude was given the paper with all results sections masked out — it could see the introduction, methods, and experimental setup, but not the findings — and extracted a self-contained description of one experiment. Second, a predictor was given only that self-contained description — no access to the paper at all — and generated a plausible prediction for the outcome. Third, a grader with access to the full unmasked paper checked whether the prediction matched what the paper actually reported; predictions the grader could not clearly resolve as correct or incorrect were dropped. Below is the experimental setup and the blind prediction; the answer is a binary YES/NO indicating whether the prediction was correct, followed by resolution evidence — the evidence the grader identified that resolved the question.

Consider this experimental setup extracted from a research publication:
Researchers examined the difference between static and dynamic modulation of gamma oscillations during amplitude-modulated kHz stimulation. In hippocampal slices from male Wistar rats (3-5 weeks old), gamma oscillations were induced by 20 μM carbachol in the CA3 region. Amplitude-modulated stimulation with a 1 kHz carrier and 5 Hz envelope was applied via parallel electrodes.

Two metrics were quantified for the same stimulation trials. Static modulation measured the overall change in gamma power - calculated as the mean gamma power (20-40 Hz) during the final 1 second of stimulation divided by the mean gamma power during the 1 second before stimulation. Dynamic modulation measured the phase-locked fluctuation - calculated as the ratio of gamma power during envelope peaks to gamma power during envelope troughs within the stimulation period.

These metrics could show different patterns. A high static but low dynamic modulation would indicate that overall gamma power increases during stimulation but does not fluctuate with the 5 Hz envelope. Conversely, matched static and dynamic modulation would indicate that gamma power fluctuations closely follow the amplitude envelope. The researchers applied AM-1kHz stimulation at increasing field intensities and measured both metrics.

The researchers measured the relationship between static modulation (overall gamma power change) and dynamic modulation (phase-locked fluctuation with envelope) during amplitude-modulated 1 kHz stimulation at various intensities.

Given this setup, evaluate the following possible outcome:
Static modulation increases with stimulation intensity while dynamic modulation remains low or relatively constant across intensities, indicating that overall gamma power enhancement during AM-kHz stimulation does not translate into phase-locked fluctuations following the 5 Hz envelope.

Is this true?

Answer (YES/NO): NO